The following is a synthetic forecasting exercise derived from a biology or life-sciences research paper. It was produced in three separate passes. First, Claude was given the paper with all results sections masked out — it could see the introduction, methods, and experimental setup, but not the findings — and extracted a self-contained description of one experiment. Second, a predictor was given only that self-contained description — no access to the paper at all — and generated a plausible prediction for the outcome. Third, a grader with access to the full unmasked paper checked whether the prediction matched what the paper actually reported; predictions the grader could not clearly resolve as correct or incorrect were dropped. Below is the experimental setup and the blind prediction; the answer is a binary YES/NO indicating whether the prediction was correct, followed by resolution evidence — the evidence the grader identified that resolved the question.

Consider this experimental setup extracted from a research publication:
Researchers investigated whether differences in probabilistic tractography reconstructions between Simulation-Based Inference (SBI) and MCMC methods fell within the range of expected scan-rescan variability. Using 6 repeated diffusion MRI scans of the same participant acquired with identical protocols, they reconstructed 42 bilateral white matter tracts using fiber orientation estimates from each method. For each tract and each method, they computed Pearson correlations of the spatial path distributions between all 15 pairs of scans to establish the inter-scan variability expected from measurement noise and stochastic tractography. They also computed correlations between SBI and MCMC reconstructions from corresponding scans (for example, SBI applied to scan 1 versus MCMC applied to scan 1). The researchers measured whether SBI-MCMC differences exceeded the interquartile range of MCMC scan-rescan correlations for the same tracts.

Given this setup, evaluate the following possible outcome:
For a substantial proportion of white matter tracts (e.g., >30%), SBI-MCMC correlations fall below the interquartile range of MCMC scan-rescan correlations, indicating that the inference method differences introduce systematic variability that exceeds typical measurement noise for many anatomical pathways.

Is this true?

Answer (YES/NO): NO